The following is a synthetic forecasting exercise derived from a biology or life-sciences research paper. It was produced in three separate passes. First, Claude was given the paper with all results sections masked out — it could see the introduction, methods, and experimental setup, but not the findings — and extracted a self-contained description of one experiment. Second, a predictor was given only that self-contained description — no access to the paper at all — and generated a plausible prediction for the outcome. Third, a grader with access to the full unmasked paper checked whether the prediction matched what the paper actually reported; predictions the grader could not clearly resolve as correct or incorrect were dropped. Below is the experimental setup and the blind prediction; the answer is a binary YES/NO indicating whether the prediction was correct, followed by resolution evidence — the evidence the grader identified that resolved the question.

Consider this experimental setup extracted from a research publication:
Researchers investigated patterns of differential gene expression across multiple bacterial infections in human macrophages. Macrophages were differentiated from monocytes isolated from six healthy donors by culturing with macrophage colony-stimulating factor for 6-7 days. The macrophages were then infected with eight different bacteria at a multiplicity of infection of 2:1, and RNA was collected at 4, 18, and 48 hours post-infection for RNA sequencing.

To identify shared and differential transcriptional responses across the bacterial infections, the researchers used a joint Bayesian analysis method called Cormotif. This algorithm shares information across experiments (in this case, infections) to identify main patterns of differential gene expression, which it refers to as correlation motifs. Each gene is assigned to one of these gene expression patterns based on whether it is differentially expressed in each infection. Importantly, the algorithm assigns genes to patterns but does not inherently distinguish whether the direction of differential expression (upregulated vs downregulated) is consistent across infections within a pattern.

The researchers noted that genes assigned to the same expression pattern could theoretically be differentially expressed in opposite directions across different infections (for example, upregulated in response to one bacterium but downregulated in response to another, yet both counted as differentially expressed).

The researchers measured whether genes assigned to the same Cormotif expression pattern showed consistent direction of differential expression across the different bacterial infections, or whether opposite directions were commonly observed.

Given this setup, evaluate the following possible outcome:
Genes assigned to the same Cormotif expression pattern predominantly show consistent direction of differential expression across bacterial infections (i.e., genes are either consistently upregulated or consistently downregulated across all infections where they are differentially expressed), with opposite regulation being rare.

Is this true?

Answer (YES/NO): YES